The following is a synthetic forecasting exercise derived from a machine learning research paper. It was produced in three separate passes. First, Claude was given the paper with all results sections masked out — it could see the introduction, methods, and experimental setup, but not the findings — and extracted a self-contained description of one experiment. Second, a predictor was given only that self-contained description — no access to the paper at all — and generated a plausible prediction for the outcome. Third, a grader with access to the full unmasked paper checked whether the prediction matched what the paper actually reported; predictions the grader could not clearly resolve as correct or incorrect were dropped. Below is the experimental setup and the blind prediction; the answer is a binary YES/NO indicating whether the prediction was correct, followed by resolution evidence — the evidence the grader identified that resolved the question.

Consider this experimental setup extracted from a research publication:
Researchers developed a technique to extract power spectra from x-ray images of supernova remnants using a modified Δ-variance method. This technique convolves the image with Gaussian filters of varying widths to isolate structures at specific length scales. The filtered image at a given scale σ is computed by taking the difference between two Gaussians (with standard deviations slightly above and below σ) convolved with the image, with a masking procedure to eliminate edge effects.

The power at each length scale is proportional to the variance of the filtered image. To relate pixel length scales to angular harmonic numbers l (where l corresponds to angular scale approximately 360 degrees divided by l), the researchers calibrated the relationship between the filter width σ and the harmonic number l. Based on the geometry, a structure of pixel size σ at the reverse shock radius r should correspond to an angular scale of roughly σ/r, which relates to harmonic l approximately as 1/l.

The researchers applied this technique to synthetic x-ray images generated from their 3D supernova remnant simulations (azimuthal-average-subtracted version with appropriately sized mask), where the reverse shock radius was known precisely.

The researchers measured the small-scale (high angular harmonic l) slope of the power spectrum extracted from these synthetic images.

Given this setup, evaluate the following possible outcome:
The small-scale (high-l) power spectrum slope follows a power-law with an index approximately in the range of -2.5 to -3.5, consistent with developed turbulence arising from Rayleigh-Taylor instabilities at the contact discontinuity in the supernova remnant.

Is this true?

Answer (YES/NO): YES